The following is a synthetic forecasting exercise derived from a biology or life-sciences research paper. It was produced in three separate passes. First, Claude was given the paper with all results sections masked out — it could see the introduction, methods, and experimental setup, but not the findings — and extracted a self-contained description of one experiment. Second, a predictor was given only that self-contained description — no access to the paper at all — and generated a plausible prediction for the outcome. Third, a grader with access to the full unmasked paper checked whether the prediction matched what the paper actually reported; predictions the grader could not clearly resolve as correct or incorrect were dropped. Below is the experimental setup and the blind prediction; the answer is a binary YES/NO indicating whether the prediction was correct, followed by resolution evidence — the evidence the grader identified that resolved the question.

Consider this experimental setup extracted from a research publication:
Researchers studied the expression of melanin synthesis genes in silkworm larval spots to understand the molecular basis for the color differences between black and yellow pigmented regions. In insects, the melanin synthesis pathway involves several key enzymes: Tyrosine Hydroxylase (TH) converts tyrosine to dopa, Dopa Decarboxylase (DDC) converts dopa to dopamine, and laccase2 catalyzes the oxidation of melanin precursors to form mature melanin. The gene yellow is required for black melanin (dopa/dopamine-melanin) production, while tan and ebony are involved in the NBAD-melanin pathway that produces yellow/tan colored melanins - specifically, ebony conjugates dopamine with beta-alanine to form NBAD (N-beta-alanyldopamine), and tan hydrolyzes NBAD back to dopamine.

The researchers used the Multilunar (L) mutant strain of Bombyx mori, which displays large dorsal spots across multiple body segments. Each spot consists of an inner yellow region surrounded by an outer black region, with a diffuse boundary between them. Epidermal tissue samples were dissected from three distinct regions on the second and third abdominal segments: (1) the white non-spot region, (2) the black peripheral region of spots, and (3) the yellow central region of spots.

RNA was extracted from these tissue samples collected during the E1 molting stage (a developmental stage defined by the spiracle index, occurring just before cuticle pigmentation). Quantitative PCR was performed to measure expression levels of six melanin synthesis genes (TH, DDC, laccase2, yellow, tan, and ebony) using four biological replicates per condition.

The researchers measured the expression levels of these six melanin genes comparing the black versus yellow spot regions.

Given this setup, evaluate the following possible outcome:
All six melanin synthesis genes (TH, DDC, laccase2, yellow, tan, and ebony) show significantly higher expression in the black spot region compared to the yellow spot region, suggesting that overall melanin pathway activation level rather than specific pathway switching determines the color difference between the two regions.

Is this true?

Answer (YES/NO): NO